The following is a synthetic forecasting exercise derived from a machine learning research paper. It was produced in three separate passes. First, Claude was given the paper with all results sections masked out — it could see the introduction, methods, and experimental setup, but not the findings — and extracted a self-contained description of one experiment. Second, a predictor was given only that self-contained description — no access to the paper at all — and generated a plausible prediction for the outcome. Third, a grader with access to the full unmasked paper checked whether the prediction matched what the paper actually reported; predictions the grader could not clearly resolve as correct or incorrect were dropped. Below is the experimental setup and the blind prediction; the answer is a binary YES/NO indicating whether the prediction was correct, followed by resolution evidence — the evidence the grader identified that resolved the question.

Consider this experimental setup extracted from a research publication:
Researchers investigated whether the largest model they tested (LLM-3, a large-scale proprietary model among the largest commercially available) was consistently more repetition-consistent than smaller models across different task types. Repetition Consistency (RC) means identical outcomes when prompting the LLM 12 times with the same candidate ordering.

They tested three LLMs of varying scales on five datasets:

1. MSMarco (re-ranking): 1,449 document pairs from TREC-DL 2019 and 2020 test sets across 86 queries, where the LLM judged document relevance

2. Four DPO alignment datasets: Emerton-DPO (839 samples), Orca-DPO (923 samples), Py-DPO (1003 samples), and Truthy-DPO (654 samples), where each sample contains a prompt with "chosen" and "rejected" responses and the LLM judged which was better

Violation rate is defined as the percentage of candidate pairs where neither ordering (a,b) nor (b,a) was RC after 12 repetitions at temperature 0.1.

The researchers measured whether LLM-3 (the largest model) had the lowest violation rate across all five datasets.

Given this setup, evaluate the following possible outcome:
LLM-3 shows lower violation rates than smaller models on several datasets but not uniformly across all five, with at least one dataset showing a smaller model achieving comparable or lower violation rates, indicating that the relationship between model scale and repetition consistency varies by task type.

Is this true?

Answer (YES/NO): YES